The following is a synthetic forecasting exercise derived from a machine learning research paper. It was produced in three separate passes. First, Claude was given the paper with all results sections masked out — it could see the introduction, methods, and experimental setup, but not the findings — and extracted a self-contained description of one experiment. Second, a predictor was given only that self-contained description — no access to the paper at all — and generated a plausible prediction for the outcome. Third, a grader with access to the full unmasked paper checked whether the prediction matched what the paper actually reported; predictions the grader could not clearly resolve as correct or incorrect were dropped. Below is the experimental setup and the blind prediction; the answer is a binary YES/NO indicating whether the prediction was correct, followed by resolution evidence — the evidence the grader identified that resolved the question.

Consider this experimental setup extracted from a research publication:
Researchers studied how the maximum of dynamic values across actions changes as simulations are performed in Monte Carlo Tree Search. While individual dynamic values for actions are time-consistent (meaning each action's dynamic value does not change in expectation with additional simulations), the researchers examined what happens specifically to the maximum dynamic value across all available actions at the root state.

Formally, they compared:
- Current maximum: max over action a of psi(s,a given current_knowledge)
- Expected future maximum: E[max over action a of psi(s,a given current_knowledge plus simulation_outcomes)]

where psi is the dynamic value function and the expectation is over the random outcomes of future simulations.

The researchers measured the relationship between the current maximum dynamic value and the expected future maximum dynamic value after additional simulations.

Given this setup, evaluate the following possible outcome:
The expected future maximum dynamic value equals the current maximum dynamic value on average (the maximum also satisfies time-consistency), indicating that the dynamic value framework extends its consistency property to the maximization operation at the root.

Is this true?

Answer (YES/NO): NO